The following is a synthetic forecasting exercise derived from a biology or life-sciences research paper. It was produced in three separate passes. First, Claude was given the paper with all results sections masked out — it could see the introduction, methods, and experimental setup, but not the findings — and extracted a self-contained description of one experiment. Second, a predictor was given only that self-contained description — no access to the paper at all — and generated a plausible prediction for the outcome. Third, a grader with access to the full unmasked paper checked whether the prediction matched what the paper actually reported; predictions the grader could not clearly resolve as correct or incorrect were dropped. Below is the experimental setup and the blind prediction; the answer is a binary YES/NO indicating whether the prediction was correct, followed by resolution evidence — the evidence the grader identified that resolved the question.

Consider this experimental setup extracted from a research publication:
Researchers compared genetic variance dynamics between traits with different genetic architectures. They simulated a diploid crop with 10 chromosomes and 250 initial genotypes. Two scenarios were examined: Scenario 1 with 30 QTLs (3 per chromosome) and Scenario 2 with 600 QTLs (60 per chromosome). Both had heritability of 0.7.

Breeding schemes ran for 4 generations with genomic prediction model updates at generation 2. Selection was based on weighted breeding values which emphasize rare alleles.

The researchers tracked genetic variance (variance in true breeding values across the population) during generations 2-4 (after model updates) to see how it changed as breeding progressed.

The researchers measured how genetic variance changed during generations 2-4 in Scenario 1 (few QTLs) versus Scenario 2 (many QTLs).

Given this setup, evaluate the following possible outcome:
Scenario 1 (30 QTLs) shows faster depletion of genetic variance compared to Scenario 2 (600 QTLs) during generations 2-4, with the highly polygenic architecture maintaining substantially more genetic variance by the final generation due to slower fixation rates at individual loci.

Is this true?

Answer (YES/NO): YES